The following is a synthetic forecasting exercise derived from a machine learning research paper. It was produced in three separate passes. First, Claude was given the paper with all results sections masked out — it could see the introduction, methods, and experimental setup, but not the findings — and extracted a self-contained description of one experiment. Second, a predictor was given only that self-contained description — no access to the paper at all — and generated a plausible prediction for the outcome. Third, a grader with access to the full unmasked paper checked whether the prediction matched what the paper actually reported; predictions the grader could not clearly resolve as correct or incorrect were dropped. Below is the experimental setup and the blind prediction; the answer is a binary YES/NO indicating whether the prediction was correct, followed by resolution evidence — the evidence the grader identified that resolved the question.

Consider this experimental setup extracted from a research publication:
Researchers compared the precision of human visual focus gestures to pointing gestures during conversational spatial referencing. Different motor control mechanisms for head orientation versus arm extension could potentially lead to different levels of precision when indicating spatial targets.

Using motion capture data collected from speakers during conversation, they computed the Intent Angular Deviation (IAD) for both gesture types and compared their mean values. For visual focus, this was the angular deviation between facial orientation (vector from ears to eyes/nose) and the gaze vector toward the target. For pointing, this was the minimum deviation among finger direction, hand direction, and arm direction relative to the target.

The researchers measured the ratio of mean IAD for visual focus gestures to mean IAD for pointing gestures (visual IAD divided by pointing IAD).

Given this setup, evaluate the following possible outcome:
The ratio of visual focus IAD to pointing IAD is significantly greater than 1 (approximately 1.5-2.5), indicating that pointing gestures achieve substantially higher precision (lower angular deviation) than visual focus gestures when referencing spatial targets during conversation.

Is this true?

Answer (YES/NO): YES